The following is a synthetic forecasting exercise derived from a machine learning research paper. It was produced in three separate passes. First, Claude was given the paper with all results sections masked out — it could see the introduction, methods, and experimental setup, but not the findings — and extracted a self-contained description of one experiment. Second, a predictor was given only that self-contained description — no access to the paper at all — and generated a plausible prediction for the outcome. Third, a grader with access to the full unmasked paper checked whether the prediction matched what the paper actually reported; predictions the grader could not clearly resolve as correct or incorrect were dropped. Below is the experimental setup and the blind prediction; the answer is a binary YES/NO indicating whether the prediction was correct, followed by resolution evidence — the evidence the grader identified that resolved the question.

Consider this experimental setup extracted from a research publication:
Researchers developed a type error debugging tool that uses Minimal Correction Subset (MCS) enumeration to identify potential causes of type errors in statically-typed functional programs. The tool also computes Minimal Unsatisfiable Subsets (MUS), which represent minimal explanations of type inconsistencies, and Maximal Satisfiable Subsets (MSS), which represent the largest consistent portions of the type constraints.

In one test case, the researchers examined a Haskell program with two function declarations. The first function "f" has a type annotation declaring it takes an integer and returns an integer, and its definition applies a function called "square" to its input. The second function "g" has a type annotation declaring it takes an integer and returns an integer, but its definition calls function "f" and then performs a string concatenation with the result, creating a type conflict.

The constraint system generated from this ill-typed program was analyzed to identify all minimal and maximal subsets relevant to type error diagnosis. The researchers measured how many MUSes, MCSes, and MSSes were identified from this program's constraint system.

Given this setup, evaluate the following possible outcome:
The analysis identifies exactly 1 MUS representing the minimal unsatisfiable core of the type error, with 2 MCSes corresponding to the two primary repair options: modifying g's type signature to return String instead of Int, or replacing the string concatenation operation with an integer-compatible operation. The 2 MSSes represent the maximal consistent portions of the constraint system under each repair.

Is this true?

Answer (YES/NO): NO